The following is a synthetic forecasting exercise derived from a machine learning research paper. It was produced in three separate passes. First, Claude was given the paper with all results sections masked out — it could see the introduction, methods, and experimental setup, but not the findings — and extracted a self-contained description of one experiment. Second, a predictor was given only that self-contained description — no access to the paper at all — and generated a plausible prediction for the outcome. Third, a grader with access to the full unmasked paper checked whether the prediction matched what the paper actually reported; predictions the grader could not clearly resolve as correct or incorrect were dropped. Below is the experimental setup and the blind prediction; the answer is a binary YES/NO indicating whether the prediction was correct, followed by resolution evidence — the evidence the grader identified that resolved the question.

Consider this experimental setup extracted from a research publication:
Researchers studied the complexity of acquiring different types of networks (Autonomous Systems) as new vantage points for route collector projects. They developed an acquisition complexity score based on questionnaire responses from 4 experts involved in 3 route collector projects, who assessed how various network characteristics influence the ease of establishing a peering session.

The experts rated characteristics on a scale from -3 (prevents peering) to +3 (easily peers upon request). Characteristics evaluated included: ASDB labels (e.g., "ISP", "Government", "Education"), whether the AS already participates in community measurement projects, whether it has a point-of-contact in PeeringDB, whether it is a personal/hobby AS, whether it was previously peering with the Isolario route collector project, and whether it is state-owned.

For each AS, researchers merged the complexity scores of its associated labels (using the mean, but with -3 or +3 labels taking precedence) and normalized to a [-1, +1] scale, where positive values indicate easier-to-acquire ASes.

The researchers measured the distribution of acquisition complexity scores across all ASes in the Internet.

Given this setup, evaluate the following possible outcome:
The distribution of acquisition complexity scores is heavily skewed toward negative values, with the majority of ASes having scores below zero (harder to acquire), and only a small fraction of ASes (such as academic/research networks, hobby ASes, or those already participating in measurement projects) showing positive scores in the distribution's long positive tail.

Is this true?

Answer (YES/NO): NO